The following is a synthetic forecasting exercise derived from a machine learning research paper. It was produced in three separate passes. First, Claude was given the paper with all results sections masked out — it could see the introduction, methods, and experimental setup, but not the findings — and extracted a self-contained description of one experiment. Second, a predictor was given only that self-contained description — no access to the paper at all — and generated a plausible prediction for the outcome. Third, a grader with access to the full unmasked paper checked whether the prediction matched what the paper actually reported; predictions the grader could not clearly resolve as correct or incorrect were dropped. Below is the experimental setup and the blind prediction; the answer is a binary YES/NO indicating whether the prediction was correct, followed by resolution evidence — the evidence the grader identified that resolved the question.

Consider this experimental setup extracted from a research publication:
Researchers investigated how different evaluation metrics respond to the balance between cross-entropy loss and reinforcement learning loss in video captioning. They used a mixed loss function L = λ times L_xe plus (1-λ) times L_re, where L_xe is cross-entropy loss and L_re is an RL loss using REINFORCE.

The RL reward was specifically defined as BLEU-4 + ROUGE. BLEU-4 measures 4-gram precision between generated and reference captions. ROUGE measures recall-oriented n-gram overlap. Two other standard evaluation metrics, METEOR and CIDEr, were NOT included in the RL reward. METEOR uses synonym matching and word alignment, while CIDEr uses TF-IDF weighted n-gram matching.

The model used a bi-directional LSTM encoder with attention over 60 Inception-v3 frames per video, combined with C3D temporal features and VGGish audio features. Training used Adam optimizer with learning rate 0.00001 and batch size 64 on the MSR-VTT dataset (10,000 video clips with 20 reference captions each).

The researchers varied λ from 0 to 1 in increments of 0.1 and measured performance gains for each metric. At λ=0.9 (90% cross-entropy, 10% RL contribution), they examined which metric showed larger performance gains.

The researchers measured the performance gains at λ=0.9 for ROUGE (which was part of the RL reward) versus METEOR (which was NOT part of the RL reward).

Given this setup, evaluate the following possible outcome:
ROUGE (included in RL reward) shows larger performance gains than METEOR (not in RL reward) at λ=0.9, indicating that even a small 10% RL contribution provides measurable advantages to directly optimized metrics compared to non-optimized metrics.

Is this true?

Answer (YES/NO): NO